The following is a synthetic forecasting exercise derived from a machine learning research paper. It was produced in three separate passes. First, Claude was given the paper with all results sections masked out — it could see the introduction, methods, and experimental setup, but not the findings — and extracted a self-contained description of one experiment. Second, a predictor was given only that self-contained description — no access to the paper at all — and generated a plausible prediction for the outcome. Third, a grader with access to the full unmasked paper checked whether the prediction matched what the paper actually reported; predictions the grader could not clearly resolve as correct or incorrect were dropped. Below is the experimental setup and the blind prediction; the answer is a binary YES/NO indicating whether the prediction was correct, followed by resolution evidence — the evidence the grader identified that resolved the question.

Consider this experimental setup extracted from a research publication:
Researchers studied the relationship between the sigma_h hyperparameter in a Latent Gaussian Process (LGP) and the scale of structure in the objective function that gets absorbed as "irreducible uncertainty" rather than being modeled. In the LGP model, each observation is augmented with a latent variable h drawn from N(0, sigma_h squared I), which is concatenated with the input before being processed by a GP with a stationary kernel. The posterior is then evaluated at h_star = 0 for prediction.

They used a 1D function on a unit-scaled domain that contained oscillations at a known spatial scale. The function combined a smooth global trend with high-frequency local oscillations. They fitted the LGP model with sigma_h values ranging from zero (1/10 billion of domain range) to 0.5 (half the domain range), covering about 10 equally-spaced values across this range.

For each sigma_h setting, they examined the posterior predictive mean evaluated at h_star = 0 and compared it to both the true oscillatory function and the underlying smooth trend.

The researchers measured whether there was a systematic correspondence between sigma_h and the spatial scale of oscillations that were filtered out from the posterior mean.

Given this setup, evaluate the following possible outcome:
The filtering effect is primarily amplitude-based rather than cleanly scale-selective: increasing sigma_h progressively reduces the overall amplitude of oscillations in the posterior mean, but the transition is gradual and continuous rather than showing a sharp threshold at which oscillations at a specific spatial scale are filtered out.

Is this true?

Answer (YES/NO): NO